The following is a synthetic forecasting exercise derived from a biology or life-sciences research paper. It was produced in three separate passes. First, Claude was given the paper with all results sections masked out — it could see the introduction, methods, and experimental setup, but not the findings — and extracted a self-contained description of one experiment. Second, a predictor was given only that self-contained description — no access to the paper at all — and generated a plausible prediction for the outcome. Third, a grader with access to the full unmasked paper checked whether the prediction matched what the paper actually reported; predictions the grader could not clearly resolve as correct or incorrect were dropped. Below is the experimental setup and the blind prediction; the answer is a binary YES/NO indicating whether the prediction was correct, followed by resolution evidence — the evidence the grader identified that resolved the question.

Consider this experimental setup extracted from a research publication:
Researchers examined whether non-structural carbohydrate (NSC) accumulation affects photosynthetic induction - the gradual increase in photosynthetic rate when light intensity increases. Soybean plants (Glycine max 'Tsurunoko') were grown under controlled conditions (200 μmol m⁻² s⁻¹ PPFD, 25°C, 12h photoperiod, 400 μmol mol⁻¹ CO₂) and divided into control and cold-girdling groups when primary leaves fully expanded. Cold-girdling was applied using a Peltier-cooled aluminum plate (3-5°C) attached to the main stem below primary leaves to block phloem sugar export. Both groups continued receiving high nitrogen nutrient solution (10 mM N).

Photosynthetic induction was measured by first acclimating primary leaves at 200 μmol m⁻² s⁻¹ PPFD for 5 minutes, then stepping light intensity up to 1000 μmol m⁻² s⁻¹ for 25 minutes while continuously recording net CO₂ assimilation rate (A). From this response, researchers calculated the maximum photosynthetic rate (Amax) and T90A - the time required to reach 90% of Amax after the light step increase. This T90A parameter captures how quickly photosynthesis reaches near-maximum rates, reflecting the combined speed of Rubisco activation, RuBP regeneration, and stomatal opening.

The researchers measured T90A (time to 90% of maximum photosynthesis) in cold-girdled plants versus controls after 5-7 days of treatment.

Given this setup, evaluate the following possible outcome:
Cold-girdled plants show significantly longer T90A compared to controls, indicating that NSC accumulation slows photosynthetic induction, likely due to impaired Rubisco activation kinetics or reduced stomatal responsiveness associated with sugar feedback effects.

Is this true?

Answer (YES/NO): YES